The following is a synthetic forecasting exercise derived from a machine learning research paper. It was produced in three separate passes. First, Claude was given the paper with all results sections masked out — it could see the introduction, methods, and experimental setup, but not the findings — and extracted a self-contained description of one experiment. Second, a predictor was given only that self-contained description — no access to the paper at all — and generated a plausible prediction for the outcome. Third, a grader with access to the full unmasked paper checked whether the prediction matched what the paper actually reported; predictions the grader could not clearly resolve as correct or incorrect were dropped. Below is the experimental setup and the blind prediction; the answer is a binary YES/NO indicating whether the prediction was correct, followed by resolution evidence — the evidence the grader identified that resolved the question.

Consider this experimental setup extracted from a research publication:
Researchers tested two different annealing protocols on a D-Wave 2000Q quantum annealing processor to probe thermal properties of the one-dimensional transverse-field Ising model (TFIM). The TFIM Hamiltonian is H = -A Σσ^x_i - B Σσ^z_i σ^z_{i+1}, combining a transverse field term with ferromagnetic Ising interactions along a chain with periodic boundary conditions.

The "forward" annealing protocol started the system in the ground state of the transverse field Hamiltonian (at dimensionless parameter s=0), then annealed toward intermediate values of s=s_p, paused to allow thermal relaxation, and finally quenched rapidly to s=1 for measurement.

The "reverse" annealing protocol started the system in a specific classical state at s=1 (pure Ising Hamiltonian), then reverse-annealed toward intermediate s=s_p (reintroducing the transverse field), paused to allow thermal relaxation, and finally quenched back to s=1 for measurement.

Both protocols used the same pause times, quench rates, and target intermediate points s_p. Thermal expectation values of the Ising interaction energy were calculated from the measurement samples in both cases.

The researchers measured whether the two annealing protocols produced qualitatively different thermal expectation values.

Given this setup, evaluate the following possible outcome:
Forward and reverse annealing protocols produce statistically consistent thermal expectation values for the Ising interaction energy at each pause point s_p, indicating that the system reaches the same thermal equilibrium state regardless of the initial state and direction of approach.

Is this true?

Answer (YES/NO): NO